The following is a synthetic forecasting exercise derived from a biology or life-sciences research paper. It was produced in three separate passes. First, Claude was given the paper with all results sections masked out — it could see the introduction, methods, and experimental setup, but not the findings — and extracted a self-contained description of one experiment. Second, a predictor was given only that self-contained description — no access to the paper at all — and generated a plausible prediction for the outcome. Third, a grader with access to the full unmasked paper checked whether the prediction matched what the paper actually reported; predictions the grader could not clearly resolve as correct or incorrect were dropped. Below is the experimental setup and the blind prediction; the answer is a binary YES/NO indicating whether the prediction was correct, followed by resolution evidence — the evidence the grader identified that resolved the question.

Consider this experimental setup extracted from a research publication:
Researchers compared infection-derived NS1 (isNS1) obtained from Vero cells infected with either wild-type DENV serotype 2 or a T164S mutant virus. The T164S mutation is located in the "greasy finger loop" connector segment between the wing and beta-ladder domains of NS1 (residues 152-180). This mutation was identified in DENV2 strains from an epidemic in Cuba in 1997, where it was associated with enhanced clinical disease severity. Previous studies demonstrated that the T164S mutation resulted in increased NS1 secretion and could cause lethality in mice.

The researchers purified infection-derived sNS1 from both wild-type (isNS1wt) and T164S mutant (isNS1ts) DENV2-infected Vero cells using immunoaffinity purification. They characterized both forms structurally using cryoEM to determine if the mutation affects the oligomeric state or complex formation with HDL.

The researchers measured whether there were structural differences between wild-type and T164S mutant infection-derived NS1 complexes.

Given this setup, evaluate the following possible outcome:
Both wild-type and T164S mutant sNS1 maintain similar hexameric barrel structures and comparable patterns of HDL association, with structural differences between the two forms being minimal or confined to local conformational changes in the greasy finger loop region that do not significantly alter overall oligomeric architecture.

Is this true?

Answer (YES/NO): NO